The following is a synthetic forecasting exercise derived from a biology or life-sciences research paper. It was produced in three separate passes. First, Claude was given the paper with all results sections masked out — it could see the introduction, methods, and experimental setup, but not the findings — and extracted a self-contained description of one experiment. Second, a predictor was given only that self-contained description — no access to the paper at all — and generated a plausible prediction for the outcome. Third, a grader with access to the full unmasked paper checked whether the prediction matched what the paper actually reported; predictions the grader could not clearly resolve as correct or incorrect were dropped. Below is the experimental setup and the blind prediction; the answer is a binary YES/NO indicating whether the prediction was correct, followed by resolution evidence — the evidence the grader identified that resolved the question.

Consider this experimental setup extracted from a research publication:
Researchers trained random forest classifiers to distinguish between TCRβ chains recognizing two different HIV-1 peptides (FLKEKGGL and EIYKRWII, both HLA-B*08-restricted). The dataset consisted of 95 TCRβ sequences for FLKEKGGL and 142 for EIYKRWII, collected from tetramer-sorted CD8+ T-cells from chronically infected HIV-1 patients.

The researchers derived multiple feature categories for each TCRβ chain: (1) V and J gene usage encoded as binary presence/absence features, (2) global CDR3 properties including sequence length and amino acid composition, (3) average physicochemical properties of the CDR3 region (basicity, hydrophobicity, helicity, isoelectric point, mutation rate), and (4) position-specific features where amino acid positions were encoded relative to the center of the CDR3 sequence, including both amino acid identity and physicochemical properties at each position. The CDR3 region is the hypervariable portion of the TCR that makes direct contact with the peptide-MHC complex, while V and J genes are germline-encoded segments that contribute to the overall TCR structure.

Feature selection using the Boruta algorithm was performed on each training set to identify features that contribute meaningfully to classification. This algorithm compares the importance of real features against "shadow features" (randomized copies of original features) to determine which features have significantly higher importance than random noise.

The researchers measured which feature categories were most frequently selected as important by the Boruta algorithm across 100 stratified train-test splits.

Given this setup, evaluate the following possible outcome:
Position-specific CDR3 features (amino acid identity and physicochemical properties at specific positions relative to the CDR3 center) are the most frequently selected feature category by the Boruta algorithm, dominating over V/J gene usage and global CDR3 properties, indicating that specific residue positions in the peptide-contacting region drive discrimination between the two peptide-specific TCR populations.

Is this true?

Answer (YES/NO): NO